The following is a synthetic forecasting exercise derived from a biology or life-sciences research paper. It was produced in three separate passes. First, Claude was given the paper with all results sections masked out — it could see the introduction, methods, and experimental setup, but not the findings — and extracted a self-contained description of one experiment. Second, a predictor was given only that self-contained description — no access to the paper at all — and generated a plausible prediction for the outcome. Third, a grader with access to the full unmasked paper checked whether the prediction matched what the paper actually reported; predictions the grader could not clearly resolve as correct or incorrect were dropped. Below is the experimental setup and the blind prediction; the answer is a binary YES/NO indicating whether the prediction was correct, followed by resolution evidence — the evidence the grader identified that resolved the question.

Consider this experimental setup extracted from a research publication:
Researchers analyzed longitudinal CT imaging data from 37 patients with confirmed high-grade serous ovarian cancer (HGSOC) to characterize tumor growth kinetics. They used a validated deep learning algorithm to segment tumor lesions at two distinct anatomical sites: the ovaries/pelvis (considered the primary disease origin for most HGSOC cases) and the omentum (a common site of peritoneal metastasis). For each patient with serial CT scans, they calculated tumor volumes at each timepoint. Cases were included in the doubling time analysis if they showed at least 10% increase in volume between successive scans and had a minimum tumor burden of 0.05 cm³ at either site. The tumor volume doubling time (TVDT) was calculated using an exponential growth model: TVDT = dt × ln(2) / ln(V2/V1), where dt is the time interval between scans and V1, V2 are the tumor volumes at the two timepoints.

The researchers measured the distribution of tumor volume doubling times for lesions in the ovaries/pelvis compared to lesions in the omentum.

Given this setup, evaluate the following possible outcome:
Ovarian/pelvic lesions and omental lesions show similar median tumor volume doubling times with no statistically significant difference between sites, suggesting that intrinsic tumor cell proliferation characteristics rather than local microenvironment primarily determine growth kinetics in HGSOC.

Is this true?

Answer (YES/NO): YES